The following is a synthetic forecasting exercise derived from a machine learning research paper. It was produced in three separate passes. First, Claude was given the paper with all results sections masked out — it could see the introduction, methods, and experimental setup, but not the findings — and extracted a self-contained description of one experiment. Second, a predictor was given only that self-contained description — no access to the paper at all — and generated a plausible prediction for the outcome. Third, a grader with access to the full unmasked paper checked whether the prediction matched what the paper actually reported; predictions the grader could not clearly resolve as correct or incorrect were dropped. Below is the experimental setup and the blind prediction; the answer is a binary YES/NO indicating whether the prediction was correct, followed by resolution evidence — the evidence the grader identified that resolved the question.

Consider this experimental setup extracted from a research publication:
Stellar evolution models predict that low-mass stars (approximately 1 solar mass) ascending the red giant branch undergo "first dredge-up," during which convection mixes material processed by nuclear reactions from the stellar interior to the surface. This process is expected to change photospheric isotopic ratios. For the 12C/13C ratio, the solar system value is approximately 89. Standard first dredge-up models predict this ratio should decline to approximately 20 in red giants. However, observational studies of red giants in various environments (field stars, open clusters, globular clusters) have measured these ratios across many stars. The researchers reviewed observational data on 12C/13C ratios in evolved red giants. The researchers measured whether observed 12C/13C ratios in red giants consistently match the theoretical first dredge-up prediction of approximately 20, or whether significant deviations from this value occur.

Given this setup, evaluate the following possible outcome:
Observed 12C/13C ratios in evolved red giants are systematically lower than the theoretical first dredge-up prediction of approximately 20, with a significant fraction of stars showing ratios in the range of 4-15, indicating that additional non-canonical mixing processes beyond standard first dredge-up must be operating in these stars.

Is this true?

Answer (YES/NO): NO